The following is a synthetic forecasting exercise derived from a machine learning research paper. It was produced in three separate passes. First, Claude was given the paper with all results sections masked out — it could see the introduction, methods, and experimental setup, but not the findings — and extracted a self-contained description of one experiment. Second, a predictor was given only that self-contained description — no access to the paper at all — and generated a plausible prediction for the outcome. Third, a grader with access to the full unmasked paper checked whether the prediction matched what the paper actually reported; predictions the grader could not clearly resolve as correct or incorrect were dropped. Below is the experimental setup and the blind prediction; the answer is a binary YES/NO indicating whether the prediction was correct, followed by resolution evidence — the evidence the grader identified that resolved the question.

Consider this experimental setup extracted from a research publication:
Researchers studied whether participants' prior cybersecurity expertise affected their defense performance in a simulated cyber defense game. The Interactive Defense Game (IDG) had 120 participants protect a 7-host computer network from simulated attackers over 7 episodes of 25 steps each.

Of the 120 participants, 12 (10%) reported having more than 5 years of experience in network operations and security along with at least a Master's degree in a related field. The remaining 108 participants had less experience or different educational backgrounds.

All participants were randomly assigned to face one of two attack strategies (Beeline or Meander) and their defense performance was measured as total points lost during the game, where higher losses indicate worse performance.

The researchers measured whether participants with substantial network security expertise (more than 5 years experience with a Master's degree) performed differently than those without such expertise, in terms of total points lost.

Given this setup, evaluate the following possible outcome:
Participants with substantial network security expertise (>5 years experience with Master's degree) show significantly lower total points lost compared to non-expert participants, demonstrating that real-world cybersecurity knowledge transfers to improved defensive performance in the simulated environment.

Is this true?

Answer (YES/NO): YES